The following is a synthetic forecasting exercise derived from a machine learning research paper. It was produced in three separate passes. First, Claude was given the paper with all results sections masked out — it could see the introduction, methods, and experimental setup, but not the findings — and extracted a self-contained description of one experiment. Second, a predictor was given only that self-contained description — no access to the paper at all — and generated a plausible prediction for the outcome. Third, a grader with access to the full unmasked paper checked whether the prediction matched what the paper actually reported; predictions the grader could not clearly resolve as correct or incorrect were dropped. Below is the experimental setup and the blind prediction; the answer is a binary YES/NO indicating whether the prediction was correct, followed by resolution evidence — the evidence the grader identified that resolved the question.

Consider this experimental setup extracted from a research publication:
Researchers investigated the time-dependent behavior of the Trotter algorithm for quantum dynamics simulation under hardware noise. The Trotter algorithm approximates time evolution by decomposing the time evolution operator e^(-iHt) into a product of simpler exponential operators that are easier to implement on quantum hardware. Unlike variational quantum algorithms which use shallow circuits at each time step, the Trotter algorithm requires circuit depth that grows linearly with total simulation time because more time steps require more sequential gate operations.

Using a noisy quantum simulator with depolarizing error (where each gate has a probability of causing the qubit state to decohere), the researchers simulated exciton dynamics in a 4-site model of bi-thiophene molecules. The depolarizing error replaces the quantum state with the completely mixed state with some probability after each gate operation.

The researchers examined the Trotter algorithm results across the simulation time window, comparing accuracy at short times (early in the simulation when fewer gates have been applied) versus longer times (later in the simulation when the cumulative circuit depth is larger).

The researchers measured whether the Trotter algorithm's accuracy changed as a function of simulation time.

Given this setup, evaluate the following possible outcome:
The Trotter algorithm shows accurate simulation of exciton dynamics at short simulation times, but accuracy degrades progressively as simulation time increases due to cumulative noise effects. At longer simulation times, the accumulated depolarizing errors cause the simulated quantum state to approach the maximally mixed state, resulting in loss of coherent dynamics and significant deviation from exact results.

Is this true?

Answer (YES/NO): NO